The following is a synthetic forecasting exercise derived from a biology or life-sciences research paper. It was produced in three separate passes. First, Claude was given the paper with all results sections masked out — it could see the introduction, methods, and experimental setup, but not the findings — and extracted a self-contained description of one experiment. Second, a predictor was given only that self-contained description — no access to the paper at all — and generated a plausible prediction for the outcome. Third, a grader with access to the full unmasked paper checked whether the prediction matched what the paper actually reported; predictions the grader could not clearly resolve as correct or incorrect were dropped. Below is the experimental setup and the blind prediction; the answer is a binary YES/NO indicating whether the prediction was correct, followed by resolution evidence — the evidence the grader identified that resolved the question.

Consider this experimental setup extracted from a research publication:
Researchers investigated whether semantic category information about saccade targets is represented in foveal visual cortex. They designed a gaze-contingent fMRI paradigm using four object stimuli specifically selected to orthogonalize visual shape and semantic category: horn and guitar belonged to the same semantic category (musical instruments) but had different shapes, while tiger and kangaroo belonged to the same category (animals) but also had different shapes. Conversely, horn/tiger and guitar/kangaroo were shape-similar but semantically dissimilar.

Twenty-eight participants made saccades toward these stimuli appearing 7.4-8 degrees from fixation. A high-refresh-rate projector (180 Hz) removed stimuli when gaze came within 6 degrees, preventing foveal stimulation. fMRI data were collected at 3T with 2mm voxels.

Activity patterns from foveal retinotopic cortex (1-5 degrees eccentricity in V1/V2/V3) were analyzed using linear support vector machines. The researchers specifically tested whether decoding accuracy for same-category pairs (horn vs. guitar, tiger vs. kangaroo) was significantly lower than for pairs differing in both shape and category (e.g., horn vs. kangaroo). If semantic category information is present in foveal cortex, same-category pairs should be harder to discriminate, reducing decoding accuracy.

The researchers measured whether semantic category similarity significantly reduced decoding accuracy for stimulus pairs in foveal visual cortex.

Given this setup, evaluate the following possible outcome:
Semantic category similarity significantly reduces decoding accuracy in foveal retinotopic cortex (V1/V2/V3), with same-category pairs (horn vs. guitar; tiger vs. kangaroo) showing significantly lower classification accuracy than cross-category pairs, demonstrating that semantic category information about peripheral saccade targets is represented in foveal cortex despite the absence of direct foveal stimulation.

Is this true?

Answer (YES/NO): NO